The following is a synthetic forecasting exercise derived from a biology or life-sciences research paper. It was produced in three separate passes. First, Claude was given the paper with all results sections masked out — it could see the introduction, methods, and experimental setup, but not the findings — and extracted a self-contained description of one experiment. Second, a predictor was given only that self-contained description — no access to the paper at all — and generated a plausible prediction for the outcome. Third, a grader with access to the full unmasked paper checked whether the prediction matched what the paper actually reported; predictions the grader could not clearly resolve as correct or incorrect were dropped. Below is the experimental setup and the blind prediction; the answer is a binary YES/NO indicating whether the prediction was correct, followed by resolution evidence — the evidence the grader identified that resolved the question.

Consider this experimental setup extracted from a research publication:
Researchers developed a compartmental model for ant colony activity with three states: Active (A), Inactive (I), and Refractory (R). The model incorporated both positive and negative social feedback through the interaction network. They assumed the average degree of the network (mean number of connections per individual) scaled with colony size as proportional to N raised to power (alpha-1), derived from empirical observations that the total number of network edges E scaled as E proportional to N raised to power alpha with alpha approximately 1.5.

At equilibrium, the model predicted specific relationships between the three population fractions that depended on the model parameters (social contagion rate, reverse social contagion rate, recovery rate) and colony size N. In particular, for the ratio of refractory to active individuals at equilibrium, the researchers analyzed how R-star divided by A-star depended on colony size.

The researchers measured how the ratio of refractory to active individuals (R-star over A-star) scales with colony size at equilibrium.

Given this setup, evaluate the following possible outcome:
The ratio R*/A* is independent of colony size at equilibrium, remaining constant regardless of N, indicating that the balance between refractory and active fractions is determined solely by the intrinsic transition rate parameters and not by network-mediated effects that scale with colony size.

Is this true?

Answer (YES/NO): NO